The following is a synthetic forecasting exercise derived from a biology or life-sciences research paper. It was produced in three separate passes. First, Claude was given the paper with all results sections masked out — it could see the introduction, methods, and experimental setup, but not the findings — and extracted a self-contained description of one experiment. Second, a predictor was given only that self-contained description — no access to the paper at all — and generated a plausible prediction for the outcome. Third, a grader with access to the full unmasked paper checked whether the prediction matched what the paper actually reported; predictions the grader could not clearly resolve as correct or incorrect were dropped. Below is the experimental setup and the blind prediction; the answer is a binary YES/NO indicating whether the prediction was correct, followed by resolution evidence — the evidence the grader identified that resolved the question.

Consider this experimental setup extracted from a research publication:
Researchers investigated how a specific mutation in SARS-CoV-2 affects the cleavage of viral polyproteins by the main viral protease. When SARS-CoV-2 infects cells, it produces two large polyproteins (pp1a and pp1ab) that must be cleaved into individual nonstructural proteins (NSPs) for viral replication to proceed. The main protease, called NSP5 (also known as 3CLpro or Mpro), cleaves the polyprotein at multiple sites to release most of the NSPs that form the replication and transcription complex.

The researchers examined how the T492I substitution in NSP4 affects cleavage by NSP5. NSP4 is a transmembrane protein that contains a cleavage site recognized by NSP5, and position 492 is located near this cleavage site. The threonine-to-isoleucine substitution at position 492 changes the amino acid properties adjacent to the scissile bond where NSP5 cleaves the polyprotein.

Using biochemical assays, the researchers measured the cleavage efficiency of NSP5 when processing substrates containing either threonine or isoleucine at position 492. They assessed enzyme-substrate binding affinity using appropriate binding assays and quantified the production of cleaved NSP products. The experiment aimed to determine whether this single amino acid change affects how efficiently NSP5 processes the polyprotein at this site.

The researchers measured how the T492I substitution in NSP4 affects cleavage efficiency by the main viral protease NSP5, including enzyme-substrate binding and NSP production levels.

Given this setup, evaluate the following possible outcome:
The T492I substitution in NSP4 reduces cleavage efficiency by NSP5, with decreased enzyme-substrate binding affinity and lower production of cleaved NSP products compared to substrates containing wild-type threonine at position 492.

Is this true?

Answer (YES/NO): NO